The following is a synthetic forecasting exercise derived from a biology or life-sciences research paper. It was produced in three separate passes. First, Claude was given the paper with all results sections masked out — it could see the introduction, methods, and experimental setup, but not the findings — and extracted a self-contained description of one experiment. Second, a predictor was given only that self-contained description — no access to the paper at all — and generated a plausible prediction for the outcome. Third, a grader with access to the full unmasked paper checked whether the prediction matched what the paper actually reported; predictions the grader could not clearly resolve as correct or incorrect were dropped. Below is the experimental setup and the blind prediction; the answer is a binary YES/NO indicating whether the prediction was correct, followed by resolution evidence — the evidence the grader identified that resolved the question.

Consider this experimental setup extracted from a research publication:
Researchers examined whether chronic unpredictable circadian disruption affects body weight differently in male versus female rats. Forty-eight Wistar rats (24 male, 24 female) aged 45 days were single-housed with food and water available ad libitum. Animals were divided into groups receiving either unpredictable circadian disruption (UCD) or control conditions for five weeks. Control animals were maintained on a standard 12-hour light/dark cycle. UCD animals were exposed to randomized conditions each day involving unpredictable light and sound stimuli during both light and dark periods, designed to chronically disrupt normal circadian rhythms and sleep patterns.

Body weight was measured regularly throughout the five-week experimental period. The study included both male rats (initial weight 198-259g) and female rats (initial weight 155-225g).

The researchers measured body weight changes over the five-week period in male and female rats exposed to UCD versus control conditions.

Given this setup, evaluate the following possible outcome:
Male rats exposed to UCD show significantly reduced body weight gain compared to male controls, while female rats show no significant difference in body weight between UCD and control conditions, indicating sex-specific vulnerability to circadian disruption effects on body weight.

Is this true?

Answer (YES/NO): NO